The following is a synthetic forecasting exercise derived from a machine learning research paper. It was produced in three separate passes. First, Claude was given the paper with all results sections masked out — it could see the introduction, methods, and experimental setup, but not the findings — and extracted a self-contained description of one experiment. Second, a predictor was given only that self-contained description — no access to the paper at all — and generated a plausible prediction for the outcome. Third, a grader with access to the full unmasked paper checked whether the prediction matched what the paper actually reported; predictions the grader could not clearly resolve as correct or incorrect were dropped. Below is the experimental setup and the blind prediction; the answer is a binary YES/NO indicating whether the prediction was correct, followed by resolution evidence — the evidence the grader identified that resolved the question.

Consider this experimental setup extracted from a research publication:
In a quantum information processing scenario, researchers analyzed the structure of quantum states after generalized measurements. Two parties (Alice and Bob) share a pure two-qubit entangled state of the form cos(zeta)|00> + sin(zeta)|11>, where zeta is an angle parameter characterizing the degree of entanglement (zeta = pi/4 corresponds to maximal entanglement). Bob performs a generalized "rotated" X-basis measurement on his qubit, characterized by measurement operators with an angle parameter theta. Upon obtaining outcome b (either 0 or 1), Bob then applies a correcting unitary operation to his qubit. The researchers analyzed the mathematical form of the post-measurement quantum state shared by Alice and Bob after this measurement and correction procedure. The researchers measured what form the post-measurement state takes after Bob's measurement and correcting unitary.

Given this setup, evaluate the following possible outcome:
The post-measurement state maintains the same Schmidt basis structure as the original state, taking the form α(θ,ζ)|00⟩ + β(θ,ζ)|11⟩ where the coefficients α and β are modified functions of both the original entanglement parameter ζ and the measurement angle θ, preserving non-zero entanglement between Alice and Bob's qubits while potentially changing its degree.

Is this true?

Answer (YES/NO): YES